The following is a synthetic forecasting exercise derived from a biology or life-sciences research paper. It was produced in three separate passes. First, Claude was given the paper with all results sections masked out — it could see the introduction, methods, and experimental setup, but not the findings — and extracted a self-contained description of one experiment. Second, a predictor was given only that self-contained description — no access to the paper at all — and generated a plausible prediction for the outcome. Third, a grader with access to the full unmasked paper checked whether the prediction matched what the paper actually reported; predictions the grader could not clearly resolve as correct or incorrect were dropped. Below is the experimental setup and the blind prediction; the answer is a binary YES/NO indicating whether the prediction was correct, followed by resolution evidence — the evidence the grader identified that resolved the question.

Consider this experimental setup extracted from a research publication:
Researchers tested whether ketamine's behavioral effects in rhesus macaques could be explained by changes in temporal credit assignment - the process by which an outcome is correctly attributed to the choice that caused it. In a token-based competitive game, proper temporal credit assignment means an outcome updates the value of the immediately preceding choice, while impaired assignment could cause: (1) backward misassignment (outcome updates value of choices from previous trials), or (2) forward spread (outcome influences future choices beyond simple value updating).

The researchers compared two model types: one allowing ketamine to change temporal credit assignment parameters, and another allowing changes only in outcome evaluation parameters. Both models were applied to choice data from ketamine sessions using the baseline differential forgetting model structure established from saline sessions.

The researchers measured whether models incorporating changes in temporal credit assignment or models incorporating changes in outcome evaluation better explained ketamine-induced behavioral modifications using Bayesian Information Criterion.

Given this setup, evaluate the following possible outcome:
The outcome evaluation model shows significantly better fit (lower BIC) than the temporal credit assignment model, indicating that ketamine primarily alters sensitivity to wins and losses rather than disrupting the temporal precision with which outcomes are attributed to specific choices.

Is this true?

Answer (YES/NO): YES